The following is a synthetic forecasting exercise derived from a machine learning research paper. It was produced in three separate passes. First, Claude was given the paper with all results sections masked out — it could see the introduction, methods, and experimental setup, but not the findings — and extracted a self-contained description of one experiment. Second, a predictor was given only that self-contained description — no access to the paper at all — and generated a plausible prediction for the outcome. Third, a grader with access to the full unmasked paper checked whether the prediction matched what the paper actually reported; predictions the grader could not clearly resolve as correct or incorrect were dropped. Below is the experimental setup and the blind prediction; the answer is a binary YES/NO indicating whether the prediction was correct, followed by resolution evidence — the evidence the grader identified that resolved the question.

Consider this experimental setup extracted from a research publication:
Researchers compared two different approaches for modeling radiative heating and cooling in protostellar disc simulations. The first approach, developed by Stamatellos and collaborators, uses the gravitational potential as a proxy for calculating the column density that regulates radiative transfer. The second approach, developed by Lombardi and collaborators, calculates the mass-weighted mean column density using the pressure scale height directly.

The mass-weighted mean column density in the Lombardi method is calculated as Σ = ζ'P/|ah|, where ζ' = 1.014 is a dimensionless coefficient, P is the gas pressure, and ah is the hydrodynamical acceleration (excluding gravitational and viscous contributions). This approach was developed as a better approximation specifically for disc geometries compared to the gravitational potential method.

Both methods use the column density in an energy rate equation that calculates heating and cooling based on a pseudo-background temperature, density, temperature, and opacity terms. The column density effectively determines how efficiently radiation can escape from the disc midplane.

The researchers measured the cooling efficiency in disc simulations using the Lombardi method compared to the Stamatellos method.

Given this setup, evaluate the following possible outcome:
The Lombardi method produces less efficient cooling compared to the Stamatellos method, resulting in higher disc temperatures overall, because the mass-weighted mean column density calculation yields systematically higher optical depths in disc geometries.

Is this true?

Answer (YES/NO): NO